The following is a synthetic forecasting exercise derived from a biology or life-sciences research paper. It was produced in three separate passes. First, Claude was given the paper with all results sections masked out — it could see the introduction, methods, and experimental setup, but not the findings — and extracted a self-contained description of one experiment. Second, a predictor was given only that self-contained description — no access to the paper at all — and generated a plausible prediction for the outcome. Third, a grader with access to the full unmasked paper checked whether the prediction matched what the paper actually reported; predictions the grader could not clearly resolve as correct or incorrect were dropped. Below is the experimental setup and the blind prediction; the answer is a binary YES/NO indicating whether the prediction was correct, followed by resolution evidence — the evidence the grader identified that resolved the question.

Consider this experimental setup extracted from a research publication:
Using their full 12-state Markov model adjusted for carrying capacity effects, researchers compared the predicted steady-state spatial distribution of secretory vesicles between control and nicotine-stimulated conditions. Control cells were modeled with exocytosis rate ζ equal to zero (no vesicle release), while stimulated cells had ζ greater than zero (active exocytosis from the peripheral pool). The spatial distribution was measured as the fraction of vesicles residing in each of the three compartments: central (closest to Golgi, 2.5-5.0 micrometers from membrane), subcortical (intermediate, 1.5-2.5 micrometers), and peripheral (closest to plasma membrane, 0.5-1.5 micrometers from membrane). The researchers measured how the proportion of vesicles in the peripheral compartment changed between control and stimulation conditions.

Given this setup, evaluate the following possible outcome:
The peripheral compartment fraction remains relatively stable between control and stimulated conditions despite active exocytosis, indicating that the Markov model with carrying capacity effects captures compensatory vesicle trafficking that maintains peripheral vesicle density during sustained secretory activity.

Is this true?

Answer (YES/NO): NO